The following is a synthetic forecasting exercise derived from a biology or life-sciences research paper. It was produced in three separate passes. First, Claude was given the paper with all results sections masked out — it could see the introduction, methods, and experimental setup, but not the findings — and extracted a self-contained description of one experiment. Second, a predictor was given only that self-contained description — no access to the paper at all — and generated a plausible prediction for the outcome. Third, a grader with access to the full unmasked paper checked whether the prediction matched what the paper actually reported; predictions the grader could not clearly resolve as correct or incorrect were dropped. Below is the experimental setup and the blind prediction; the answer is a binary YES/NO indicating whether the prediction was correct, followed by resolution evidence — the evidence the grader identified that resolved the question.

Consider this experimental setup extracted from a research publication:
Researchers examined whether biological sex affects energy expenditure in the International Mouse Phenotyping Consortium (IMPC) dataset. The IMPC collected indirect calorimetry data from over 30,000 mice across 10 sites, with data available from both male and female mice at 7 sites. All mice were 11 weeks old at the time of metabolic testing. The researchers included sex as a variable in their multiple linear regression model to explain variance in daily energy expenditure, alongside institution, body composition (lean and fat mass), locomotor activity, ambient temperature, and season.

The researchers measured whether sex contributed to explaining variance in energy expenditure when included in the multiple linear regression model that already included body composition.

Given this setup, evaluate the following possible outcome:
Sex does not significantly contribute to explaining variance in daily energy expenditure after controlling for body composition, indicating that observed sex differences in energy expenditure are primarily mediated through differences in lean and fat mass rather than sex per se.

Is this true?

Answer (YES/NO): YES